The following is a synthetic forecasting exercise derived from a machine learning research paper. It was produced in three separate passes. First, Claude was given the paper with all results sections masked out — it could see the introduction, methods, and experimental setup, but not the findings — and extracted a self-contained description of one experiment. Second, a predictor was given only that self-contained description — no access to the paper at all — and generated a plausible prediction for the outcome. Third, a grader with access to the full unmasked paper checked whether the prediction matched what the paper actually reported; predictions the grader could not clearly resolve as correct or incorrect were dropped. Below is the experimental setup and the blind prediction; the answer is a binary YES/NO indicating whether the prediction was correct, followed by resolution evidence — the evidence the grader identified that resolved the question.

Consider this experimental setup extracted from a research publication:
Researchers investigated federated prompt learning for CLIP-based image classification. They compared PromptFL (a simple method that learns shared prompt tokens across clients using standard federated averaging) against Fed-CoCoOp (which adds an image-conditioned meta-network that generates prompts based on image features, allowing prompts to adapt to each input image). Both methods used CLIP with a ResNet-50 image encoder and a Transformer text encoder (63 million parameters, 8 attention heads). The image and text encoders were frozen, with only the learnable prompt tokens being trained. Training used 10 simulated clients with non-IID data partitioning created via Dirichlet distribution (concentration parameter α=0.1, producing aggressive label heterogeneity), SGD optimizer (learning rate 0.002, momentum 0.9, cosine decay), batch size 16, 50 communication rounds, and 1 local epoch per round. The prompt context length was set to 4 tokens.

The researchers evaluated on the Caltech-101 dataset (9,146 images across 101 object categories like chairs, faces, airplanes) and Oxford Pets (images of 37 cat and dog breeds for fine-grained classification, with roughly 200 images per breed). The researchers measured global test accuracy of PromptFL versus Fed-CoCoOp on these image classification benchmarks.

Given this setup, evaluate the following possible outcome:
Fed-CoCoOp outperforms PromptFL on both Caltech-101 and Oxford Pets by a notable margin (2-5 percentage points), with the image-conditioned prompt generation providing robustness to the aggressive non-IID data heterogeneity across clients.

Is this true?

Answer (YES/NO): NO